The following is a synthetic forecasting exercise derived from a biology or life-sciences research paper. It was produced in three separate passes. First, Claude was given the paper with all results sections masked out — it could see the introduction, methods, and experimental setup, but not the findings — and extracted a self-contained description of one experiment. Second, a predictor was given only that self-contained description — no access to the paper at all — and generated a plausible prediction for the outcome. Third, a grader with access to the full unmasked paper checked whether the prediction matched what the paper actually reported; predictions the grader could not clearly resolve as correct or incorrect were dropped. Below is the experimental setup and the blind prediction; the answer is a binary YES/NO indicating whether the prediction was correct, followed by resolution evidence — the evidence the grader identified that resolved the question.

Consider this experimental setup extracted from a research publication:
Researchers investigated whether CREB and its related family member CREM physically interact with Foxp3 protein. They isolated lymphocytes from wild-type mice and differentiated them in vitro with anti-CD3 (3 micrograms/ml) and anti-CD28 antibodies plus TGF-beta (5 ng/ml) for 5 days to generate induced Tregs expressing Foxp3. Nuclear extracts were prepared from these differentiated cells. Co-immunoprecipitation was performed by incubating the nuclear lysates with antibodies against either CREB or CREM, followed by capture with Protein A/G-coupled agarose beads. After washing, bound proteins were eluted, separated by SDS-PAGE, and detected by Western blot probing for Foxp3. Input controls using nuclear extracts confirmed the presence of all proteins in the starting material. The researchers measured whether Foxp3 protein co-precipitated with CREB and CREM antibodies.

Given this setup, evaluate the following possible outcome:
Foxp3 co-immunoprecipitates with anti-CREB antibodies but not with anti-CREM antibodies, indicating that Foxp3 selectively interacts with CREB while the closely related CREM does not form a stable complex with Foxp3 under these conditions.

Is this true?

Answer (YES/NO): NO